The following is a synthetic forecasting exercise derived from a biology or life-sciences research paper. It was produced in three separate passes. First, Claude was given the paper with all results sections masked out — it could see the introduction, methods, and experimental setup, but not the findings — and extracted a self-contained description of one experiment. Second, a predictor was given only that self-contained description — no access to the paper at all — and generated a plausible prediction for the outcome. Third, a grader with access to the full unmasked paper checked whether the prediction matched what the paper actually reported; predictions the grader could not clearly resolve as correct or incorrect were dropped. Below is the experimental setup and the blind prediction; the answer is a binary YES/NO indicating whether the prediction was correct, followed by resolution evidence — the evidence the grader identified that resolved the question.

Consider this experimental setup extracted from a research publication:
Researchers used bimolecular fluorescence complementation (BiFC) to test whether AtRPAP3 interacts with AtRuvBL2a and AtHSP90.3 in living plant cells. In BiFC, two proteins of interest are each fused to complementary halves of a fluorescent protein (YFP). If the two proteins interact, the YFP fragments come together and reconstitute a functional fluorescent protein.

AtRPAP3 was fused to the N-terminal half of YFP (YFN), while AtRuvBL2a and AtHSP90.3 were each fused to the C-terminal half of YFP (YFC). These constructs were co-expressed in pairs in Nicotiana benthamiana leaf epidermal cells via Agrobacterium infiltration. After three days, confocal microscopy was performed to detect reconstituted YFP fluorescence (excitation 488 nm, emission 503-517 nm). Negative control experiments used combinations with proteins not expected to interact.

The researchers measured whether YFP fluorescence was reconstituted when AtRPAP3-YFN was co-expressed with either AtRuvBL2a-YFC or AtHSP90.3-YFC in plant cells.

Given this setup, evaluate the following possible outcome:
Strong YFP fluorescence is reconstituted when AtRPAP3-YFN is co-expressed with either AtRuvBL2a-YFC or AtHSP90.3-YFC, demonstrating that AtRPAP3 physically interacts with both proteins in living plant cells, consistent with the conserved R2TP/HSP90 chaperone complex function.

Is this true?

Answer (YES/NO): YES